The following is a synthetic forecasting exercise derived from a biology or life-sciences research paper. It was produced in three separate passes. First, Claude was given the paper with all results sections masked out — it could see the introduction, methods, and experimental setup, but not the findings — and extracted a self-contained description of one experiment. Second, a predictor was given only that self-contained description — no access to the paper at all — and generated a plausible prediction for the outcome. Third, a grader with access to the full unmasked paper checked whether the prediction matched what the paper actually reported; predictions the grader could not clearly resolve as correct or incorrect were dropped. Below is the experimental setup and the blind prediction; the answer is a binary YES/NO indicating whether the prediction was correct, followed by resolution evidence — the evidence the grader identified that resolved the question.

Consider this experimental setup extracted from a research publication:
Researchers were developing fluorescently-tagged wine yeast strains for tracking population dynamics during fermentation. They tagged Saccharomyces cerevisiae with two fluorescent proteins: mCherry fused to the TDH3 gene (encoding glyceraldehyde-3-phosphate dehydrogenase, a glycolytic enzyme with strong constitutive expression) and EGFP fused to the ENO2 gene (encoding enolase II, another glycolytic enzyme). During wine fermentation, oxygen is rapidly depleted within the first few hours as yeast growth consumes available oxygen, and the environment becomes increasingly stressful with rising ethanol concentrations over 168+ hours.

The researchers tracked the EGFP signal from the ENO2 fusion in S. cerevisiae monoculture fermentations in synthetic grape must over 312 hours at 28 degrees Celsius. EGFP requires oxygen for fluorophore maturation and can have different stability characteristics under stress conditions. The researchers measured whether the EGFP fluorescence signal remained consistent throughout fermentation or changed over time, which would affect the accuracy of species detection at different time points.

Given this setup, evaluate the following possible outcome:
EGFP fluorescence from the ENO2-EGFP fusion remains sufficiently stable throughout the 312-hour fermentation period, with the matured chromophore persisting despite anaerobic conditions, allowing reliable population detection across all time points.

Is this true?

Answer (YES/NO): NO